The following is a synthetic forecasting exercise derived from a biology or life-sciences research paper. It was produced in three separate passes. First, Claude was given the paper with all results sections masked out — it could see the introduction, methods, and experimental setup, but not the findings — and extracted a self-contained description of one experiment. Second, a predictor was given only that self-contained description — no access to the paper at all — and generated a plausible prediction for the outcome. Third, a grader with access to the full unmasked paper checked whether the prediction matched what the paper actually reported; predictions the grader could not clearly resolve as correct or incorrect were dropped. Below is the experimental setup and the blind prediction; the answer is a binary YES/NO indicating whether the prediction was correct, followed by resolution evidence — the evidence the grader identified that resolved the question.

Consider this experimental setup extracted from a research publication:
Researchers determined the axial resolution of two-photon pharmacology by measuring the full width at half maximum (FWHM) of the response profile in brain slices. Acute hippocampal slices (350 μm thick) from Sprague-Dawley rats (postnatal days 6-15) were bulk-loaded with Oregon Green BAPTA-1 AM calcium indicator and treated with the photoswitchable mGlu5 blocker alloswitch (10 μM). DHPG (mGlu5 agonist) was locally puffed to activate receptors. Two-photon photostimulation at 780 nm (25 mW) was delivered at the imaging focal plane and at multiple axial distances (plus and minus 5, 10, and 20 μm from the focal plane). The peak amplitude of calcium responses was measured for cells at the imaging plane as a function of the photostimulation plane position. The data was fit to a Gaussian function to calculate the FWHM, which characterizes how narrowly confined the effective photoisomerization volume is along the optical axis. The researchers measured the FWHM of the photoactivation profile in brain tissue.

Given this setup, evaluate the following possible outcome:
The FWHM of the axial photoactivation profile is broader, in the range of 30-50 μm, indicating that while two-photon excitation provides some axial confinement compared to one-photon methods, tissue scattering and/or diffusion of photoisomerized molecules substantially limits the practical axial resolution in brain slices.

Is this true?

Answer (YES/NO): NO